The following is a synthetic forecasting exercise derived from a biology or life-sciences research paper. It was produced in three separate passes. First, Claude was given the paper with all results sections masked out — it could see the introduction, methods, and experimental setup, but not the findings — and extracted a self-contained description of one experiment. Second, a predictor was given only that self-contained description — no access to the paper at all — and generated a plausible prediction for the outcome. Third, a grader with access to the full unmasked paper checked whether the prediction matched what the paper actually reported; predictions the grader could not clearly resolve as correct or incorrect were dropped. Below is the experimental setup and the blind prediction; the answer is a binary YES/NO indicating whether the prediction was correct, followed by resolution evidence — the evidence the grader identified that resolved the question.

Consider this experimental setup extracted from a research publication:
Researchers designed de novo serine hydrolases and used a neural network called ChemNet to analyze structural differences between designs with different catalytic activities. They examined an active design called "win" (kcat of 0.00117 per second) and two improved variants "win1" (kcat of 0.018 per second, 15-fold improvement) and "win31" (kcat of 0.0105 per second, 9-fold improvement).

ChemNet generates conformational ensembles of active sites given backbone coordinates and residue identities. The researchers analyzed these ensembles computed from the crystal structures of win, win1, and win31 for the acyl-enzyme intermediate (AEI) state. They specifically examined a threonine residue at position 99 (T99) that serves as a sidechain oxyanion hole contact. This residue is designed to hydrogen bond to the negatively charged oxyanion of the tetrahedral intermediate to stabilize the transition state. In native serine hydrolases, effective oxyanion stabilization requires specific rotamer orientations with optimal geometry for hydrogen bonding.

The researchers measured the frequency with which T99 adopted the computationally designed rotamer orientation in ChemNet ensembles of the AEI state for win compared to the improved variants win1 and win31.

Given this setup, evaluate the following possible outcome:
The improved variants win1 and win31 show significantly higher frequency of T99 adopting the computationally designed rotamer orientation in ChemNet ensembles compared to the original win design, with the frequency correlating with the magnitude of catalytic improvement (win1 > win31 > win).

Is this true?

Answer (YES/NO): NO